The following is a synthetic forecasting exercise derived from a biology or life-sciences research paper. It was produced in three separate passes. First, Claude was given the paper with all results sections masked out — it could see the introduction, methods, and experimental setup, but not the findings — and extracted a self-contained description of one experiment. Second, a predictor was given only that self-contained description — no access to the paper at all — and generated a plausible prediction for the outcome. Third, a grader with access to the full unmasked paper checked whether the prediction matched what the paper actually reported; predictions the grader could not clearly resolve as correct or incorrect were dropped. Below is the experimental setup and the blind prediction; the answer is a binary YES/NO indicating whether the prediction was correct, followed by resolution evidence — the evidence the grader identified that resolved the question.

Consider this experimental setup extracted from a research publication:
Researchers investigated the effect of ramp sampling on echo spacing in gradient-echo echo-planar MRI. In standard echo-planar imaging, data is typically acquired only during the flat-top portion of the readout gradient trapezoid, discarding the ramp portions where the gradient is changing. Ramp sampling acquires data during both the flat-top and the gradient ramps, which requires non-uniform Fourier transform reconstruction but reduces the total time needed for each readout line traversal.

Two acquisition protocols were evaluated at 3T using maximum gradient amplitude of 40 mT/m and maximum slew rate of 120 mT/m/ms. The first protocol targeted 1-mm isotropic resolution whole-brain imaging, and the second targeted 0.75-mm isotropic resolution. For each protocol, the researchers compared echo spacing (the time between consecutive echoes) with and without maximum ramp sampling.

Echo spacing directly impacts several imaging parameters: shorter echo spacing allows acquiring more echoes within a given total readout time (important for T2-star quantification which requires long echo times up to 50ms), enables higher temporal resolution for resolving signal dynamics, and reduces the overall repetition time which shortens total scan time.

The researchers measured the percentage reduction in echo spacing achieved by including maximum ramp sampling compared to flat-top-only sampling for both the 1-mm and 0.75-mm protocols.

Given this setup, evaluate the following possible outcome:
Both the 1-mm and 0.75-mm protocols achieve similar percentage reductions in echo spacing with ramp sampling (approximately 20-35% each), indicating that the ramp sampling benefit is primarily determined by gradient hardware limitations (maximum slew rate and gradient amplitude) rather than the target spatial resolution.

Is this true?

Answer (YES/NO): NO